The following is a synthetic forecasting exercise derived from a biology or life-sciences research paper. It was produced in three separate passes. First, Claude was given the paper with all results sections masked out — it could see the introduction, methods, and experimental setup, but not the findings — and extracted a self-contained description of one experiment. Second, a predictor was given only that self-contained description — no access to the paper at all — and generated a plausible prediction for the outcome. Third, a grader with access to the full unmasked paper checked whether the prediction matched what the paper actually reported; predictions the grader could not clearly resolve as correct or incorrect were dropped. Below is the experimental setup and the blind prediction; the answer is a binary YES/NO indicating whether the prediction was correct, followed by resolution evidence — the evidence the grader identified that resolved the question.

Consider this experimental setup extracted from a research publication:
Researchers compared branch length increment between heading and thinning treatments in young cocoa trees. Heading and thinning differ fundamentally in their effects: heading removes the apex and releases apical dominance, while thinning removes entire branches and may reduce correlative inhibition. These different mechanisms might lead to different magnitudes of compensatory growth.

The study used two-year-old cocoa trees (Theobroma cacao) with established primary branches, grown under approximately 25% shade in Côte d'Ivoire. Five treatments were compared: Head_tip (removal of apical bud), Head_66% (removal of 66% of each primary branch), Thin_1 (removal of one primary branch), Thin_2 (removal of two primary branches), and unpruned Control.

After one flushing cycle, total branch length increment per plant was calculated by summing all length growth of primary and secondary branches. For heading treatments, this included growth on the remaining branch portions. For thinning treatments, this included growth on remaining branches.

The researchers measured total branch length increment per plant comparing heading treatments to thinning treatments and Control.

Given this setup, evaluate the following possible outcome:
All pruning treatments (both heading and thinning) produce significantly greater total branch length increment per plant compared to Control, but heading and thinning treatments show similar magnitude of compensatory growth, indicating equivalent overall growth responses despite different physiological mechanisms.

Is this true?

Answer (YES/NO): NO